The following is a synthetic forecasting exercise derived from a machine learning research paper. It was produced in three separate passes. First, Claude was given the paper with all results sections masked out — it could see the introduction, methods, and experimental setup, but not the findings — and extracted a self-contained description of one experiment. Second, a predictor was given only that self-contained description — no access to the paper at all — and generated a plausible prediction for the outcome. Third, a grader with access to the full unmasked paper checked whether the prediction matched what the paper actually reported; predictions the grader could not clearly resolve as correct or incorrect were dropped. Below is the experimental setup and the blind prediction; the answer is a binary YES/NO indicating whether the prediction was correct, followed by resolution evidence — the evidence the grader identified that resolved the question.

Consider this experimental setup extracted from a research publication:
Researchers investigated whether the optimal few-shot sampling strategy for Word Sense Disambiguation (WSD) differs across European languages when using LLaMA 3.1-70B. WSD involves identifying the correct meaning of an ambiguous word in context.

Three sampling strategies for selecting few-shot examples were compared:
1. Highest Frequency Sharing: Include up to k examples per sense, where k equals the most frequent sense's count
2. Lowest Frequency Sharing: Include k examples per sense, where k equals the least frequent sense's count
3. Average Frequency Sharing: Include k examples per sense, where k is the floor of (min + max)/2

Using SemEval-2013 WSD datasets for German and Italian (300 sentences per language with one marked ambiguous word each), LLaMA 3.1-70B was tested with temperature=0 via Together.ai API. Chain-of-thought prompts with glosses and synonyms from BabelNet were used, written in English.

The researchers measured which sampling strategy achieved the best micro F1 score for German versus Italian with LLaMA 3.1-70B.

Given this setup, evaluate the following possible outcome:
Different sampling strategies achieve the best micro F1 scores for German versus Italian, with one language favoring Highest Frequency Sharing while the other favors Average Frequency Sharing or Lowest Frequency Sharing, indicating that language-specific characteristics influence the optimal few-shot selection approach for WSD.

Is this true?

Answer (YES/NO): YES